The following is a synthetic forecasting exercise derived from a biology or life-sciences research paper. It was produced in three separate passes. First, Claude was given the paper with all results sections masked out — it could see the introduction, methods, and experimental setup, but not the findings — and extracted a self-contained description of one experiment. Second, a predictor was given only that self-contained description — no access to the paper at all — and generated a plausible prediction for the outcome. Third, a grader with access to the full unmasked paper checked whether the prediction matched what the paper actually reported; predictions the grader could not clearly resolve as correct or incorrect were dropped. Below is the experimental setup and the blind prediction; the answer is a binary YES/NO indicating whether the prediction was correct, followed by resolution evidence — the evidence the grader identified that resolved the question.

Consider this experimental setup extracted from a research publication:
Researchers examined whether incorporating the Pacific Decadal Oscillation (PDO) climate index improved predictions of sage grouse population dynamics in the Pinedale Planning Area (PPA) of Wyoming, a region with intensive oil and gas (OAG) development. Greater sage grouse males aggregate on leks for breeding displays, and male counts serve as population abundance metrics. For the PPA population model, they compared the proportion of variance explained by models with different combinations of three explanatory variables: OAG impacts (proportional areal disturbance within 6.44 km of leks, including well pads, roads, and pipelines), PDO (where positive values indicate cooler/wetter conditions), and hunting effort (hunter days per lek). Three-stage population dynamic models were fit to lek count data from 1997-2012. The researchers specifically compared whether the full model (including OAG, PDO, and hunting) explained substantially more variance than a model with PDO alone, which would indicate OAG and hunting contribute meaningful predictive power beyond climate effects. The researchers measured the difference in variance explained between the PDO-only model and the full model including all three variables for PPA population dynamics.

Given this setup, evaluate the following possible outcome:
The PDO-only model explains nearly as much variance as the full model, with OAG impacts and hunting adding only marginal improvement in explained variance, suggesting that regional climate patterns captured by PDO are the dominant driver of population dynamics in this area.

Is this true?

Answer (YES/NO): YES